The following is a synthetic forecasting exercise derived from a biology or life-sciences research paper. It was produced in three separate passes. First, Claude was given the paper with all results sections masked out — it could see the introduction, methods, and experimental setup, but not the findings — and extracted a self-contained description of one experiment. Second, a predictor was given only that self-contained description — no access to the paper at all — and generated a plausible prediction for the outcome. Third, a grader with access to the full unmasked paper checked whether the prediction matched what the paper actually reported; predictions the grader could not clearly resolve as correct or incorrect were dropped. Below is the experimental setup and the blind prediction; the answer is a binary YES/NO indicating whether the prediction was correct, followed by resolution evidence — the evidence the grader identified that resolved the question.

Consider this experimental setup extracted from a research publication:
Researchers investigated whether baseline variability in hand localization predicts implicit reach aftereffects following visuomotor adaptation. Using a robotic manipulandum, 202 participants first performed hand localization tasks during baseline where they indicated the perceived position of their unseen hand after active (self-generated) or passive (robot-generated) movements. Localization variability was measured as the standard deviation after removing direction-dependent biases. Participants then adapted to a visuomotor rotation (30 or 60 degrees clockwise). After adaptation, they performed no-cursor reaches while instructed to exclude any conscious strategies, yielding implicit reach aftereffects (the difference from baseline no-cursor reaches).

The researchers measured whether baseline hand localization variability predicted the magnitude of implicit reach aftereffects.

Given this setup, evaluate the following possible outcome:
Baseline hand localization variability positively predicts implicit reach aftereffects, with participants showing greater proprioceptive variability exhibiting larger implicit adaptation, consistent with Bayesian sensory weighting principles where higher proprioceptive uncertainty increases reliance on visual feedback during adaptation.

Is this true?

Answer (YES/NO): YES